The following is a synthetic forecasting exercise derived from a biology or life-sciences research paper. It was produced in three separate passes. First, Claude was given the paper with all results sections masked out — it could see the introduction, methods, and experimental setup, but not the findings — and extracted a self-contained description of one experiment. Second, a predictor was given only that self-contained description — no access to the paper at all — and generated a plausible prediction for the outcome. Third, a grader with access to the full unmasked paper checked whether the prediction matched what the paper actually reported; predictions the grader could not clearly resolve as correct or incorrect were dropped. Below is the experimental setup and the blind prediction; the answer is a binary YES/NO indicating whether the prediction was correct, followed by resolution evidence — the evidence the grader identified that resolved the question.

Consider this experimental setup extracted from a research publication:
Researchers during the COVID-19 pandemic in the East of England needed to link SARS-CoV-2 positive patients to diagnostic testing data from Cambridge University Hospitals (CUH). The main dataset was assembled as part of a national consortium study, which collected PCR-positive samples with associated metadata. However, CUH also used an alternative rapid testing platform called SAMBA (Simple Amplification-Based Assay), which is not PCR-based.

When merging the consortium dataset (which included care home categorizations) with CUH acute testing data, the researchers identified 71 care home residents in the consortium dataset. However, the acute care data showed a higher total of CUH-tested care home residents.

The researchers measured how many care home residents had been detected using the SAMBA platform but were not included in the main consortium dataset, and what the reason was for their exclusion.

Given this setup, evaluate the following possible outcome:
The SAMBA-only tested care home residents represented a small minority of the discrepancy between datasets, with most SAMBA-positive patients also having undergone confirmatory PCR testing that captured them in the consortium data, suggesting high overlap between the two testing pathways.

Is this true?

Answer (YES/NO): NO